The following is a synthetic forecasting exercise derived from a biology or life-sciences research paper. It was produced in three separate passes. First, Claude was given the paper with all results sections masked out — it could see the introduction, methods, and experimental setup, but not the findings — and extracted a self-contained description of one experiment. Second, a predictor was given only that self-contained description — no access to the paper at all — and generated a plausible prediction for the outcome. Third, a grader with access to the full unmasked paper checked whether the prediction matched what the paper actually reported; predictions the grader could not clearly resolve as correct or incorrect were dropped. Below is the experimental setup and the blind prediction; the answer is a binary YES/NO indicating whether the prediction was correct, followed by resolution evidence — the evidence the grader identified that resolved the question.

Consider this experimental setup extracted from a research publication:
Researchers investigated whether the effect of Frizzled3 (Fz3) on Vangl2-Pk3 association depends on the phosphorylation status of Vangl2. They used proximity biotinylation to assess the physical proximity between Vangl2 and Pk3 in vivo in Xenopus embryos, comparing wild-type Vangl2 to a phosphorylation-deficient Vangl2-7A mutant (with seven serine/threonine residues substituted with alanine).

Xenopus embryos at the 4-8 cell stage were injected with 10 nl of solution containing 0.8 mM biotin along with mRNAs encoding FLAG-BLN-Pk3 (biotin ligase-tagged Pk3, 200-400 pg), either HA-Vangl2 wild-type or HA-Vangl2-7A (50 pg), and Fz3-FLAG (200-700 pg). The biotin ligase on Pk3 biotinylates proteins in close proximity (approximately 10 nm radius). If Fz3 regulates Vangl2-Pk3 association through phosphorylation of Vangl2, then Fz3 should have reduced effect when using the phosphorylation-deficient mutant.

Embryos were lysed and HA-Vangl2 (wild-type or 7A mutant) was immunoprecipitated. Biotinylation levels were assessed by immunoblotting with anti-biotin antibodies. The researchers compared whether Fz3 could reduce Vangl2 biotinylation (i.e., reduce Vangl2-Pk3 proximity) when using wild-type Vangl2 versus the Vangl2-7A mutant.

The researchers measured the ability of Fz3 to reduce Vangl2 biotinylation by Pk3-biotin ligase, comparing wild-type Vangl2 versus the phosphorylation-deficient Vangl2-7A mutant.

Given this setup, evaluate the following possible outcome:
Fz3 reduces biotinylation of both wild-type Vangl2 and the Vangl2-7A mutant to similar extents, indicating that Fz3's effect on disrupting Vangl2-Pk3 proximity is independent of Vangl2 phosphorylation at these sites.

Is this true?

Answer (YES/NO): NO